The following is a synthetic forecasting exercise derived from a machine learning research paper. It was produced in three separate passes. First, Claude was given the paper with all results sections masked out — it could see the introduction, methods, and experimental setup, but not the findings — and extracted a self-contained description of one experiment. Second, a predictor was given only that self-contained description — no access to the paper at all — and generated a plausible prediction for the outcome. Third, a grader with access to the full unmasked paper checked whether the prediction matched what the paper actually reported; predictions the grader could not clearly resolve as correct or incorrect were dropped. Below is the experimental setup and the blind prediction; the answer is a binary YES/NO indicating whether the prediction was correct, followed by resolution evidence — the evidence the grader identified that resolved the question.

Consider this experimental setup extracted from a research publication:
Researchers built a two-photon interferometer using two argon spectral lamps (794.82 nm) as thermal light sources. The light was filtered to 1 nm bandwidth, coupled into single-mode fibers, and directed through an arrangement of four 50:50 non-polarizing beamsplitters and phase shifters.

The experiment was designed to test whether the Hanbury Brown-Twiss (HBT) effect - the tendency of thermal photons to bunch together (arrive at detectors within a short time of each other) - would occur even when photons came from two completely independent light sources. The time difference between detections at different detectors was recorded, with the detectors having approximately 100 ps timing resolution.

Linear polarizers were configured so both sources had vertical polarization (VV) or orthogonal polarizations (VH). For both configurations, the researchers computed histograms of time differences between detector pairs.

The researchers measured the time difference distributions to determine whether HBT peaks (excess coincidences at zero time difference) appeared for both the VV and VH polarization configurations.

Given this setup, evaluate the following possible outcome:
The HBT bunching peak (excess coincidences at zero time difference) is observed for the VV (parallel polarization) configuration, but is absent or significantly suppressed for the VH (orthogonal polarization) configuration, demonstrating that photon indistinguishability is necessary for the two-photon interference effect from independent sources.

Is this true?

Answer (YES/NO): NO